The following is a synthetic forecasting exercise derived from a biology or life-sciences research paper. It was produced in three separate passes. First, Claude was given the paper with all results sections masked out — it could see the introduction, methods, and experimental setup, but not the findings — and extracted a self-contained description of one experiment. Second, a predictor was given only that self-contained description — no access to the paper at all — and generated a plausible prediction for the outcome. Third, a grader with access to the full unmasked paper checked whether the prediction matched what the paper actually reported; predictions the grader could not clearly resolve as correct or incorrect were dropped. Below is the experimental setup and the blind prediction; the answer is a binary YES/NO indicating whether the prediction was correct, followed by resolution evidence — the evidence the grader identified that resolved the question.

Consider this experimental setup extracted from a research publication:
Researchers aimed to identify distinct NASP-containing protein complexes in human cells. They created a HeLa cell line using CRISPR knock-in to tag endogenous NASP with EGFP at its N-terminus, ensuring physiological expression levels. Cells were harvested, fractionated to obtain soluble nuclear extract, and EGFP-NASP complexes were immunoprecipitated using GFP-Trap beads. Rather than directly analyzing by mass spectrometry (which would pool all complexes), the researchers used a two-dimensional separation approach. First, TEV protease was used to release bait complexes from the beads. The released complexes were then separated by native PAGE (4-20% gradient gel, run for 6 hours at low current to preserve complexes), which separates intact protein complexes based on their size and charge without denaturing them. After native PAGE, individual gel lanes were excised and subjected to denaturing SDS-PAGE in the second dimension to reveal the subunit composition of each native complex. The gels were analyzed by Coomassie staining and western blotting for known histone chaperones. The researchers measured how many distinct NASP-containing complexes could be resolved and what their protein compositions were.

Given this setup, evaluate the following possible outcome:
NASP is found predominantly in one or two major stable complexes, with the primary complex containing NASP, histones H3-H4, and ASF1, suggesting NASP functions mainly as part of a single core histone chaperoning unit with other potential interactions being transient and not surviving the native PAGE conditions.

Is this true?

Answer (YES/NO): NO